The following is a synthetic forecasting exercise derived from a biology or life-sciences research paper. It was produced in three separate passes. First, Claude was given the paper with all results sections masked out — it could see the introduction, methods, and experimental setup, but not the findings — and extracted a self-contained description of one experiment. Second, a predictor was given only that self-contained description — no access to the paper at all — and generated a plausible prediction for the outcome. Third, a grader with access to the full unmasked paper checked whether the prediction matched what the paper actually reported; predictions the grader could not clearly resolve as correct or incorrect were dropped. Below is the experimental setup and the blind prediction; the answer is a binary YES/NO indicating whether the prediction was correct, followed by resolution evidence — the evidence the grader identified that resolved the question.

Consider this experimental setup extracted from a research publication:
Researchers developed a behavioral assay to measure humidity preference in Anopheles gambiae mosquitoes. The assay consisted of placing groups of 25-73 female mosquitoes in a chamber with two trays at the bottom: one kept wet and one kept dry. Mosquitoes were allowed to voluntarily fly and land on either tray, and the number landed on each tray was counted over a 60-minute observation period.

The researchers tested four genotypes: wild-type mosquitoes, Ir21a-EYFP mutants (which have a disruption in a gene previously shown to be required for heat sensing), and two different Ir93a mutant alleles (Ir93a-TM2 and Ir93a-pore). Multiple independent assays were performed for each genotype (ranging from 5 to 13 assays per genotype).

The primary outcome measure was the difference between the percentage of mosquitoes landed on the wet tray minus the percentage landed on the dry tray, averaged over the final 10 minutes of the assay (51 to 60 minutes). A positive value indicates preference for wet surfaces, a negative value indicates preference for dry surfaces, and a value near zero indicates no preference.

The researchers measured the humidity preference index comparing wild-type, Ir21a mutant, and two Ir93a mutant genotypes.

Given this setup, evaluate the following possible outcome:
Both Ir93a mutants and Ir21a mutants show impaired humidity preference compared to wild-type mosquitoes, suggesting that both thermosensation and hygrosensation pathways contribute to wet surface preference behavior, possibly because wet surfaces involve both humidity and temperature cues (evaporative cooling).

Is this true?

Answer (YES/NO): NO